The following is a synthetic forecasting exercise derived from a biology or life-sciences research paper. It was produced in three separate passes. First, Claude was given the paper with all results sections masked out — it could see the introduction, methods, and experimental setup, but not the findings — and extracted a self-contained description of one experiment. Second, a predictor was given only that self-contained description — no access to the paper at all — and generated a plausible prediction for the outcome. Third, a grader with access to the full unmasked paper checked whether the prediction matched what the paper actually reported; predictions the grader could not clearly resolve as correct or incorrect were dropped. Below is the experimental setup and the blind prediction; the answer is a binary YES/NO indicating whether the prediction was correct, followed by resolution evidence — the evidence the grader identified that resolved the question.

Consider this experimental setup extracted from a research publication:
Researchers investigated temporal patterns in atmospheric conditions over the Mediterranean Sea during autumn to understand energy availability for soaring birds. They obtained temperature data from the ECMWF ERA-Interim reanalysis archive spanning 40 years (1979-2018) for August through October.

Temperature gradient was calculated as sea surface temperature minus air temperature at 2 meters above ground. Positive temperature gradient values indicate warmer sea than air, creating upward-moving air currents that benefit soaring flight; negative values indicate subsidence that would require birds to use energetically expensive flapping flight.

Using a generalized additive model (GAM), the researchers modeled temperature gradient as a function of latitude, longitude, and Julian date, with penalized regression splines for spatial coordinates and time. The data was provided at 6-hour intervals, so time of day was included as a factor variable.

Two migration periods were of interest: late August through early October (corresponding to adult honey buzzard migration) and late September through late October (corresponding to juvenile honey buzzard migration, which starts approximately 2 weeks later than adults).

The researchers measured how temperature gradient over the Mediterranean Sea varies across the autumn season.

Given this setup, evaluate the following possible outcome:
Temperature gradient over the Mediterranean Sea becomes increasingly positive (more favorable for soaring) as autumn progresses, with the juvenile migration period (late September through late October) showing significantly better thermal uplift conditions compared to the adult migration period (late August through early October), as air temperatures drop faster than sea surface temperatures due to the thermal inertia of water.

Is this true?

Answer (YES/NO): YES